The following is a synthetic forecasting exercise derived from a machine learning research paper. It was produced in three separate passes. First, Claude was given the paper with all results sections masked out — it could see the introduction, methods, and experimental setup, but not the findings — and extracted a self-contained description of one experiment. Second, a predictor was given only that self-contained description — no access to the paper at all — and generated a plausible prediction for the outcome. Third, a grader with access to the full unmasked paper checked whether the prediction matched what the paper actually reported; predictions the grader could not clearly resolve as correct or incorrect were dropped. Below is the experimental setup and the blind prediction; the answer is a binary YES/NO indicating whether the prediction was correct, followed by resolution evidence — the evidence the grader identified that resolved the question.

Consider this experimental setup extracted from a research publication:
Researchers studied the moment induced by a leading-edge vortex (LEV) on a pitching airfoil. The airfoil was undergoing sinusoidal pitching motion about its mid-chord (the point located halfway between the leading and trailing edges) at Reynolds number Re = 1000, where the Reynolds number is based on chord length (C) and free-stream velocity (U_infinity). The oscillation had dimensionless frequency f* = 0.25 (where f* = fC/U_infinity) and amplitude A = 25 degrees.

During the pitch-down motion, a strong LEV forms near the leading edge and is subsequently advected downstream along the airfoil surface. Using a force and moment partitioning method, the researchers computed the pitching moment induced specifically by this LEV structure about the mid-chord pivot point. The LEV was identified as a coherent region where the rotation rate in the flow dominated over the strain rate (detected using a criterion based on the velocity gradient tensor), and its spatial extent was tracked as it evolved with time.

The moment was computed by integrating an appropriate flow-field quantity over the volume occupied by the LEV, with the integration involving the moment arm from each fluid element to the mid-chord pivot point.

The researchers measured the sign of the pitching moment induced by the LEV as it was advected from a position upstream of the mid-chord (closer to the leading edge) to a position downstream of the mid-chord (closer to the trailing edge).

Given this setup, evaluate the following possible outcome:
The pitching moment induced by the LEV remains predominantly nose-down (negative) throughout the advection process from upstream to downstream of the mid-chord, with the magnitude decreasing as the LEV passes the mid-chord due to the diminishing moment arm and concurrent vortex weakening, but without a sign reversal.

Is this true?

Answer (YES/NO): NO